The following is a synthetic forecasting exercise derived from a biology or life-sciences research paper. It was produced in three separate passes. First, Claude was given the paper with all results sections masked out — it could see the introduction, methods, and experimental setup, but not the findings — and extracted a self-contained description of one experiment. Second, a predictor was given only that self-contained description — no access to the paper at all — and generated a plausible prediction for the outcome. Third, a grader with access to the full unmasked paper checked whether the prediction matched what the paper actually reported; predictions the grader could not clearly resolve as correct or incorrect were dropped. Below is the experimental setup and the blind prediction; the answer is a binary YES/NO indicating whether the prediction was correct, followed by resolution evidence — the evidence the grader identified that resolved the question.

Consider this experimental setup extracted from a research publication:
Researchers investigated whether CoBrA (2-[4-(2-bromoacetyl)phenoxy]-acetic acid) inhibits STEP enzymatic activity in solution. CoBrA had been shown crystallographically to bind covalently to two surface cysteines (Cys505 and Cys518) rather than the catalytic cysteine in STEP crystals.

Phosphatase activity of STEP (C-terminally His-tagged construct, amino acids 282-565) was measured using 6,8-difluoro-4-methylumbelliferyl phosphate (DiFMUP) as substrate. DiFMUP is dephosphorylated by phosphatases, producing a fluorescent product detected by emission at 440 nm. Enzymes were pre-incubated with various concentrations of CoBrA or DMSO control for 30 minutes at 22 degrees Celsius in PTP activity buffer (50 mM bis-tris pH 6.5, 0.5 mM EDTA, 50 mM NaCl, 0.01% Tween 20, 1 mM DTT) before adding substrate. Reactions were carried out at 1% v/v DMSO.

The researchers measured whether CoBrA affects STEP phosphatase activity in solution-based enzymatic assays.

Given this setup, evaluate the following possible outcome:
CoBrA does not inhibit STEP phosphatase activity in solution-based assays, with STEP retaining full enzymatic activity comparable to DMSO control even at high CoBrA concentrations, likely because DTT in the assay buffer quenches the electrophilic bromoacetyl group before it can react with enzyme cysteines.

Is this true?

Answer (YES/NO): NO